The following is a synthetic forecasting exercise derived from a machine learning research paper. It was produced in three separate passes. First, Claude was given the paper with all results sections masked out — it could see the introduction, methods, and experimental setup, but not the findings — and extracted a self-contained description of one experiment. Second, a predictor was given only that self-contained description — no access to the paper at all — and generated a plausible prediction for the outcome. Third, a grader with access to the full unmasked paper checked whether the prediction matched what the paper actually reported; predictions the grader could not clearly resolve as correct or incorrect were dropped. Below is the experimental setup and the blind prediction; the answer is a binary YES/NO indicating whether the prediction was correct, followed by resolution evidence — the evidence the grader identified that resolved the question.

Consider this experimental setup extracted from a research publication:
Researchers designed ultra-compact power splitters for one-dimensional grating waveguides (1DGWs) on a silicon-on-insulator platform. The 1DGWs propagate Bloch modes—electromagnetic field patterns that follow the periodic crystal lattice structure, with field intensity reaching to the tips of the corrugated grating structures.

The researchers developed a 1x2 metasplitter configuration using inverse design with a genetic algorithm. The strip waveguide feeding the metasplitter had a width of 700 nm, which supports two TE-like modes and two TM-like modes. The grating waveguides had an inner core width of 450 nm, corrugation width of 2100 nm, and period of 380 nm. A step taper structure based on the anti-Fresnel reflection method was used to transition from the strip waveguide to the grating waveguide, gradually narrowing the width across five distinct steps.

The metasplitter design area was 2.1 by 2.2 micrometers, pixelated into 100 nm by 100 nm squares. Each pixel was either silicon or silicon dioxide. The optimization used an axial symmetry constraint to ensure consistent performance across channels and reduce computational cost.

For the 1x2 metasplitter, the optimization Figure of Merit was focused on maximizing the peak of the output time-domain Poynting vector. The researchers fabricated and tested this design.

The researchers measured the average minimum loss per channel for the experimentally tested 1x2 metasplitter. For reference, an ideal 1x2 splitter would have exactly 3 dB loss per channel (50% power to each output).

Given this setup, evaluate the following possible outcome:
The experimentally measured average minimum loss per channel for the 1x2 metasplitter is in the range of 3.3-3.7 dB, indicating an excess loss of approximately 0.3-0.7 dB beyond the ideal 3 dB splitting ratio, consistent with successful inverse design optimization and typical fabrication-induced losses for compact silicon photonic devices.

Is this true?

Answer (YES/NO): NO